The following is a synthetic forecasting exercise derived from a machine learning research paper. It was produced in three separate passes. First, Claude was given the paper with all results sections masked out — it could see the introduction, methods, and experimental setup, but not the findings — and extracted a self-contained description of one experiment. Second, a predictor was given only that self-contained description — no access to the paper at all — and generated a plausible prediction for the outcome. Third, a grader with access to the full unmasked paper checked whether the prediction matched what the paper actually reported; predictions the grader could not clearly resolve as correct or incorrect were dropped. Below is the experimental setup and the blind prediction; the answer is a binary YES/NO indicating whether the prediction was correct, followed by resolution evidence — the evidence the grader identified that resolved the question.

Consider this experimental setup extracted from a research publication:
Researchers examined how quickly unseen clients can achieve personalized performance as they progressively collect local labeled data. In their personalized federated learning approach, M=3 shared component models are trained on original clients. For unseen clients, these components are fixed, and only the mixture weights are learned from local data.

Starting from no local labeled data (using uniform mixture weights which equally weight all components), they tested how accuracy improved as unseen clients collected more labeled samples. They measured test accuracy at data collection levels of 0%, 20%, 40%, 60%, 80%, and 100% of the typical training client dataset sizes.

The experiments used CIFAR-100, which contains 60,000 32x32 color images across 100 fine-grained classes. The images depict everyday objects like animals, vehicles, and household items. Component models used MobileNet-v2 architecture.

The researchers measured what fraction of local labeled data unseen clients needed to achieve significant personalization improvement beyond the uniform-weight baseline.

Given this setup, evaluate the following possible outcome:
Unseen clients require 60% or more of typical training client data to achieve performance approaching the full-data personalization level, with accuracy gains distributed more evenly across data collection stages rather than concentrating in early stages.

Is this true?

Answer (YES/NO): NO